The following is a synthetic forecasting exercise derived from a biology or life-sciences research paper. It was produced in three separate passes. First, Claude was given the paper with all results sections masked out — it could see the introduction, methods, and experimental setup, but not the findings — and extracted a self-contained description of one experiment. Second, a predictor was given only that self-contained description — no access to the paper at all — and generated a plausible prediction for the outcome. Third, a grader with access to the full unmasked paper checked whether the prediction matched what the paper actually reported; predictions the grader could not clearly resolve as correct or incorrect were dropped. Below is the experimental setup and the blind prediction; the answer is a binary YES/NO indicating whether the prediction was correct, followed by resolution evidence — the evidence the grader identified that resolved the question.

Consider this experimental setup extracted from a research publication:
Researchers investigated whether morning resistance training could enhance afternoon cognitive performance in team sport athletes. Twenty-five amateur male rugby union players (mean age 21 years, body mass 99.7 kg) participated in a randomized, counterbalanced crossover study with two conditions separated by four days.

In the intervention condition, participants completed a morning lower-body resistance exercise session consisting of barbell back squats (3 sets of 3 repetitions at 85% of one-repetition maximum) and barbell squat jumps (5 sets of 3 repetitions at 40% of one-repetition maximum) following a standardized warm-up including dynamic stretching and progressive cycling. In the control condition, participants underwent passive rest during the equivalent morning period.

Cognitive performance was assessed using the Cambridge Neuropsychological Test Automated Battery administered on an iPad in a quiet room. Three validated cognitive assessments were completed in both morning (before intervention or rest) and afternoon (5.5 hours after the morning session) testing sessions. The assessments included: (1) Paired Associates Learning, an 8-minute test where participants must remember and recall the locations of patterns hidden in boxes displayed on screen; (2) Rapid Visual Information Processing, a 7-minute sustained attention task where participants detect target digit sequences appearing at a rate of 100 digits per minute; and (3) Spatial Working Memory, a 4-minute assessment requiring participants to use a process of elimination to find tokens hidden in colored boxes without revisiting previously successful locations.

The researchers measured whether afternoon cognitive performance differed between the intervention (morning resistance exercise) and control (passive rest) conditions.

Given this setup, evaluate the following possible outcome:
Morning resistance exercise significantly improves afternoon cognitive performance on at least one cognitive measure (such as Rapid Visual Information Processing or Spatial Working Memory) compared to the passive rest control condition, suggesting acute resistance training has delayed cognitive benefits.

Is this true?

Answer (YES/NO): NO